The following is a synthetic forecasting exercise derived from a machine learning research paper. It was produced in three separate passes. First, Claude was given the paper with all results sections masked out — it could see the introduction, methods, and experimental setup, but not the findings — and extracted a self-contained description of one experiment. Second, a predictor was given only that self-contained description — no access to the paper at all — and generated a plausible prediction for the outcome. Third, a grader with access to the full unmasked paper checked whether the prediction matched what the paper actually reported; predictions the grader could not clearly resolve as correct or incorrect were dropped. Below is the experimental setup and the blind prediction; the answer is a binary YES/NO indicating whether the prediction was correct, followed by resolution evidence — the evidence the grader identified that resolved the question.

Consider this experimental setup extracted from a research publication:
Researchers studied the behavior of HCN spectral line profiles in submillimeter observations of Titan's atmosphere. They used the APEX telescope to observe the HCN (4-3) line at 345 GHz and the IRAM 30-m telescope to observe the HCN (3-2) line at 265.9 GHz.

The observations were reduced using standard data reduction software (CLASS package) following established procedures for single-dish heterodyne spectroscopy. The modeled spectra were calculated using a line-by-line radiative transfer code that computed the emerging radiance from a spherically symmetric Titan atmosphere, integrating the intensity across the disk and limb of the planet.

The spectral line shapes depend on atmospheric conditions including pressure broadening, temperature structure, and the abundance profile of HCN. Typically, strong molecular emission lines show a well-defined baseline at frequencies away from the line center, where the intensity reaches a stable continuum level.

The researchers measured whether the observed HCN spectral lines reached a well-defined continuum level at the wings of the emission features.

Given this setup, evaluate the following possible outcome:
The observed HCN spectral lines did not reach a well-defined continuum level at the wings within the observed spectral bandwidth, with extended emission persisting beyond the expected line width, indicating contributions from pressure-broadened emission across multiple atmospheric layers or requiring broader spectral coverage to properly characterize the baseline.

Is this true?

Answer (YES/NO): YES